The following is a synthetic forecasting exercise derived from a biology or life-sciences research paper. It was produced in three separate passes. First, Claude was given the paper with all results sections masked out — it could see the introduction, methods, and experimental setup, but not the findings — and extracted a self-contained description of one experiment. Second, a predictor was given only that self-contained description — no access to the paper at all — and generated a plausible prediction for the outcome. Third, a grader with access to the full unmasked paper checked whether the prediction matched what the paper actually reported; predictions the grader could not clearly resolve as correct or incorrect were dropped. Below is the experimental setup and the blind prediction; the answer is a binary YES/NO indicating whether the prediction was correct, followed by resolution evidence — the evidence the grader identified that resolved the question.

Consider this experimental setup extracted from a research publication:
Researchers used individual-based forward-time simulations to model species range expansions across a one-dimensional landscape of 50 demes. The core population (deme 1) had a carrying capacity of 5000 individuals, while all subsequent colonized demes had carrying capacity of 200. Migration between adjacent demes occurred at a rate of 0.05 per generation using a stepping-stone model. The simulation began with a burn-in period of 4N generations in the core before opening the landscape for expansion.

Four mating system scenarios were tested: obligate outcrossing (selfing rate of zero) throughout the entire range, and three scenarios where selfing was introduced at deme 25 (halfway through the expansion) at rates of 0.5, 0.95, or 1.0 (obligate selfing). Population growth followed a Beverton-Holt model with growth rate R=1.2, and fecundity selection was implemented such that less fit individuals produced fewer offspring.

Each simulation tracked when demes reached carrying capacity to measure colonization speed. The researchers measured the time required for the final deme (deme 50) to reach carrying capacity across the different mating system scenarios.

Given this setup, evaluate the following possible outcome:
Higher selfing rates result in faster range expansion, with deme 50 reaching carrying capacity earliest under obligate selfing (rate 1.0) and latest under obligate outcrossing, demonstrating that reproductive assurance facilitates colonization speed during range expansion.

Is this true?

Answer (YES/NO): YES